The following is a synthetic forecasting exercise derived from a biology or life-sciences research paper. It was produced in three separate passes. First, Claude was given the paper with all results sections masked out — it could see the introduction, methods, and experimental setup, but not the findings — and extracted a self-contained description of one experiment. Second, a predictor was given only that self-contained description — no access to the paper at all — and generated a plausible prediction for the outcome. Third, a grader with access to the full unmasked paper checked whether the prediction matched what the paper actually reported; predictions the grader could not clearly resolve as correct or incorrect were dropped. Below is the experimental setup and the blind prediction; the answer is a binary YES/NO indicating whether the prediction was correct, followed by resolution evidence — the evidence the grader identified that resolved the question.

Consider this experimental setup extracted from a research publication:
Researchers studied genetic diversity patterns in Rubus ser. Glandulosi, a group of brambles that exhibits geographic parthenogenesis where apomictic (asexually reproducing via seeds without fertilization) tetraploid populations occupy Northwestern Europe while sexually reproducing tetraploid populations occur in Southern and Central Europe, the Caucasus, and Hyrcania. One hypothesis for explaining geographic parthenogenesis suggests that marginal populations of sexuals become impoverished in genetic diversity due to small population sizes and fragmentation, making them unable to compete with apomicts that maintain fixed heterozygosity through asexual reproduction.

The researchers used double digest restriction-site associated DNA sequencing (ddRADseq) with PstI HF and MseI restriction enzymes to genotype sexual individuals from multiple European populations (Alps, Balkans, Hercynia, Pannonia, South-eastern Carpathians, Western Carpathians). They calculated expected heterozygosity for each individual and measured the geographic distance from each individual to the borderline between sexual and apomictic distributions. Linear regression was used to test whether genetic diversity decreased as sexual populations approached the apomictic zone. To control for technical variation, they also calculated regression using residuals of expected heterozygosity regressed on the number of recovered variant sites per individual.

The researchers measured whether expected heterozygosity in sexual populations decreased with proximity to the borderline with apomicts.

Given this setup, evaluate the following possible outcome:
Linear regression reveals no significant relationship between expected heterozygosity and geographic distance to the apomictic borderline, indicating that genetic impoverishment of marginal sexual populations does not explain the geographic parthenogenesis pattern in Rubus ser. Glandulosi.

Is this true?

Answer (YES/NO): NO